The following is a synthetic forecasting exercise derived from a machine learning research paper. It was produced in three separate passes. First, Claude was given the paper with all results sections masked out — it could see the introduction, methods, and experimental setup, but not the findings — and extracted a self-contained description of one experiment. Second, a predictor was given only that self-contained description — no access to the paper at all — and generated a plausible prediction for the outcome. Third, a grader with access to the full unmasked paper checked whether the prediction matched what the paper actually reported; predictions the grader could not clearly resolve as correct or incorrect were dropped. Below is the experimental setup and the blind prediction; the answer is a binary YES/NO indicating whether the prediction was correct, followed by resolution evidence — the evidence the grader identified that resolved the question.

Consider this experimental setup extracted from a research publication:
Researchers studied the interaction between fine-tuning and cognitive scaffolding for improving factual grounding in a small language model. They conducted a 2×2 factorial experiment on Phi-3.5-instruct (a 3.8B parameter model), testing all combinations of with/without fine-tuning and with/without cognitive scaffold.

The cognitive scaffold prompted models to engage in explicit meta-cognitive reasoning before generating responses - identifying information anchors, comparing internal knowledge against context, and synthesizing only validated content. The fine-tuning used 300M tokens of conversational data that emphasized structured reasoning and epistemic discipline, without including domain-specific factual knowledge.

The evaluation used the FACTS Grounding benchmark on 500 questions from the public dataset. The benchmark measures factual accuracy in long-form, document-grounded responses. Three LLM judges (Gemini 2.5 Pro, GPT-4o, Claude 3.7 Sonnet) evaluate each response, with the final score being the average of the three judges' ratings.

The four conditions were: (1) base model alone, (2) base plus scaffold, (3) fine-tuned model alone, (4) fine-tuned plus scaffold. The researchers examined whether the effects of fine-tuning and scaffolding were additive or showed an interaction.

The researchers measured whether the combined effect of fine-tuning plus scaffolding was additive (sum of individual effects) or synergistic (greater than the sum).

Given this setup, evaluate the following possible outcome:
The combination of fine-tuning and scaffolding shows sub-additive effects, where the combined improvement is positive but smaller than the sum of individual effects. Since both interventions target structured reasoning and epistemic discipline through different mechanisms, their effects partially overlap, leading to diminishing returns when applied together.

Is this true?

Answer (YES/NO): NO